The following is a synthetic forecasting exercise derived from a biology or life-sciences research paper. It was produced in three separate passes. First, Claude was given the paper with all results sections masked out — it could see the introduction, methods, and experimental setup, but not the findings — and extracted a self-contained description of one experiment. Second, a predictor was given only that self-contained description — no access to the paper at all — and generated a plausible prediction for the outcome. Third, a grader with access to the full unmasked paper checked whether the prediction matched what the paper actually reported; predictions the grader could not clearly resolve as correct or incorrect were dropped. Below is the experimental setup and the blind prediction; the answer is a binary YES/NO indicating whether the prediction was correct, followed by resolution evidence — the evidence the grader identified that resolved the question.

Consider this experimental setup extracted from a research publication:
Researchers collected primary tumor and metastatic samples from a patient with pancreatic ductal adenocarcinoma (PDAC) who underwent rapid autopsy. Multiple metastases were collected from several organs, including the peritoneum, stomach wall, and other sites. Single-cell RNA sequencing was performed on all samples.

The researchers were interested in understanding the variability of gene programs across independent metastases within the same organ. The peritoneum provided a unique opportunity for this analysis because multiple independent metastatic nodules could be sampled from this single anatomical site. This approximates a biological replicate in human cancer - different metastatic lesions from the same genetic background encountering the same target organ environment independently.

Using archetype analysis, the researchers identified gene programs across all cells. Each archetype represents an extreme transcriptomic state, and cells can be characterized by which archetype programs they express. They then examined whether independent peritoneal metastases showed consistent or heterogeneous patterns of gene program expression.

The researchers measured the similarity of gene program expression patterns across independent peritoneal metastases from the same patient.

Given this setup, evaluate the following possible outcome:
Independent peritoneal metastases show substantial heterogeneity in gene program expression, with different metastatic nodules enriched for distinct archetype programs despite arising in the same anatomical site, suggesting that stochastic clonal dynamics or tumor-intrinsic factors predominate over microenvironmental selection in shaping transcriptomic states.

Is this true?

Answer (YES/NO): NO